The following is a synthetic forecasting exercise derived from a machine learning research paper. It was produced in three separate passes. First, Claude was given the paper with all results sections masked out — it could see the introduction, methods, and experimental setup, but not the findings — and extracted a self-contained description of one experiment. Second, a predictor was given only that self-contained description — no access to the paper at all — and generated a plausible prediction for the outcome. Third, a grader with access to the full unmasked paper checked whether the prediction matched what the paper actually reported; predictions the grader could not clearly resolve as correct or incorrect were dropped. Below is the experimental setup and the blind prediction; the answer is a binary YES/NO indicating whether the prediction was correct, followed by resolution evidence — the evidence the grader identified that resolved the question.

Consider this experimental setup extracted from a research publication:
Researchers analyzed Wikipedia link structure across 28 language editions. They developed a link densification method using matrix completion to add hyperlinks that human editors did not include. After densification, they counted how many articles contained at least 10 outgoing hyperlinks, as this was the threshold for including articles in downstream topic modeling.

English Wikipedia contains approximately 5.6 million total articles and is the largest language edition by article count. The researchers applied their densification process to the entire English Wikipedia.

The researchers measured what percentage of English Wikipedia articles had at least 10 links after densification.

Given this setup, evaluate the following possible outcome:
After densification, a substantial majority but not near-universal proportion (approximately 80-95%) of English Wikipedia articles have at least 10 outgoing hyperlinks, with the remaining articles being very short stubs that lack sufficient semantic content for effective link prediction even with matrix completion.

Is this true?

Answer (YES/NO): YES